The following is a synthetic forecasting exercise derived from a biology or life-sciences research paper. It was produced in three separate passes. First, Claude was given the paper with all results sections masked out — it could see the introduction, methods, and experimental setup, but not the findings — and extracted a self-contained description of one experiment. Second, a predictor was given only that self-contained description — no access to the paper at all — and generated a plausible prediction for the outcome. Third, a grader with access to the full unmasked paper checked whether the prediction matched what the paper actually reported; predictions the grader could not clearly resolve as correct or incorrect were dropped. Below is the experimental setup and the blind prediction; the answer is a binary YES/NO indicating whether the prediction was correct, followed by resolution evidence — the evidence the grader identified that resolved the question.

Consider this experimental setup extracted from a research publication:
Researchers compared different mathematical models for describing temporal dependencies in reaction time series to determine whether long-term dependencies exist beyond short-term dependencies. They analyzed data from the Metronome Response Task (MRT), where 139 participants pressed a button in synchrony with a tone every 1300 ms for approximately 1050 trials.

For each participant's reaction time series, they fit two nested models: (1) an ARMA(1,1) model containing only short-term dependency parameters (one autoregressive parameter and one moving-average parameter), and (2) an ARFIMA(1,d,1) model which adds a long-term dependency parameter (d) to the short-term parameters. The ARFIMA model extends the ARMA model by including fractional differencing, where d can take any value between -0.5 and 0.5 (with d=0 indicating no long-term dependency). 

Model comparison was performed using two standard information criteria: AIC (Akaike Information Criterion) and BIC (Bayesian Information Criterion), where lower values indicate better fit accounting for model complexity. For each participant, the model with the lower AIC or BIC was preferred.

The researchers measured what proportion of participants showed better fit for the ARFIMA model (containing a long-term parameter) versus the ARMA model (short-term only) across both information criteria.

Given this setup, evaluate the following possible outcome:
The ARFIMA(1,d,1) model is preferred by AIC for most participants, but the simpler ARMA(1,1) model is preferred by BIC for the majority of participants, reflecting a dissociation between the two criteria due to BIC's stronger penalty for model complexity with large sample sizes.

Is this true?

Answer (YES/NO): NO